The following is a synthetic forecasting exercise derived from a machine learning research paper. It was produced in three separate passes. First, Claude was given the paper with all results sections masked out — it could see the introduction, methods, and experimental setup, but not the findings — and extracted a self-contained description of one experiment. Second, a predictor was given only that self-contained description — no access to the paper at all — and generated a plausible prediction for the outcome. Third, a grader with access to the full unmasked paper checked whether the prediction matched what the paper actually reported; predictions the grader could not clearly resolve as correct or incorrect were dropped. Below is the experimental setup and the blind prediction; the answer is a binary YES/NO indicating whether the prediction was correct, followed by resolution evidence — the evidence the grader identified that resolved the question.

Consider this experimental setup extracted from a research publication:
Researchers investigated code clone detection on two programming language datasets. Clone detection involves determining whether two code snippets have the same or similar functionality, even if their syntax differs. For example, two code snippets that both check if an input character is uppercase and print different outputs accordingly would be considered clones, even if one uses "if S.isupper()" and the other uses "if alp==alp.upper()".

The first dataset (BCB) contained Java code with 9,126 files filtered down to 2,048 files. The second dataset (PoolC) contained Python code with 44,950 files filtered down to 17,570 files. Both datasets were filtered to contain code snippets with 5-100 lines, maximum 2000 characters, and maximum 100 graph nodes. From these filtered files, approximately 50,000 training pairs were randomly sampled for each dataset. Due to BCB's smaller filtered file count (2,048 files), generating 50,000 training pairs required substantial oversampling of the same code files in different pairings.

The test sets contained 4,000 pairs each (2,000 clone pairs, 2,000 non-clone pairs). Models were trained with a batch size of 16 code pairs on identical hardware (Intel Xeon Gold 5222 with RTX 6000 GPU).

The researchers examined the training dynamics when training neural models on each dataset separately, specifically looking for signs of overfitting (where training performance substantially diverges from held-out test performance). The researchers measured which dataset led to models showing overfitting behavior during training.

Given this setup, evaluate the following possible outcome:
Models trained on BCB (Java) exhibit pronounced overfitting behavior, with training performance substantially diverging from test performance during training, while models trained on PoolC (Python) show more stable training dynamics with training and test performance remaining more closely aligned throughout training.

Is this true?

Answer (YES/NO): YES